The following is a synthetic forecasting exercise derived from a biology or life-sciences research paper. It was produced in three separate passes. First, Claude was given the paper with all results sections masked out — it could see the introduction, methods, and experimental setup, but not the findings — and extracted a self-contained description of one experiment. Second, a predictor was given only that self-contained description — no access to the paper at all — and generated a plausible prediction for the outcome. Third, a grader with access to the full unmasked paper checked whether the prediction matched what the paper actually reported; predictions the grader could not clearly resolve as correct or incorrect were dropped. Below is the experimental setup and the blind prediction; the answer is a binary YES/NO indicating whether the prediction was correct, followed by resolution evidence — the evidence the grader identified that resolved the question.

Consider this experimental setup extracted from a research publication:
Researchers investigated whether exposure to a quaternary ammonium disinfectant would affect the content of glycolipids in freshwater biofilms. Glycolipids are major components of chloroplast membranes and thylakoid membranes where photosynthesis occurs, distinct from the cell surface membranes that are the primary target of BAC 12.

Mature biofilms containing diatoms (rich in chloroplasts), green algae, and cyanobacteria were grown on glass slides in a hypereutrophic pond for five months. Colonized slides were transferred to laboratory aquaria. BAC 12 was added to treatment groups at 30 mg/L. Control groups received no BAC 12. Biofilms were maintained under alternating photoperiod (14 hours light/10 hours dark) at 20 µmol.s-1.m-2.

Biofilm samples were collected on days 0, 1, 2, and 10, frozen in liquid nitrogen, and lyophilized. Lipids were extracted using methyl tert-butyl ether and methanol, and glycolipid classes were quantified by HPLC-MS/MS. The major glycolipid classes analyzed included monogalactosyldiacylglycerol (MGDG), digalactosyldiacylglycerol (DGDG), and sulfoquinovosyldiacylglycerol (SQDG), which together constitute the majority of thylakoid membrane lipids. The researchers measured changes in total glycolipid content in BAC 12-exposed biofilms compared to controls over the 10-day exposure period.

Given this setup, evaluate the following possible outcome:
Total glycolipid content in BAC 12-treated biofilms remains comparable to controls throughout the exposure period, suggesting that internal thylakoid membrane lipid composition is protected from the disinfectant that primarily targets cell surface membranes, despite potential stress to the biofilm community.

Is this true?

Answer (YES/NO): NO